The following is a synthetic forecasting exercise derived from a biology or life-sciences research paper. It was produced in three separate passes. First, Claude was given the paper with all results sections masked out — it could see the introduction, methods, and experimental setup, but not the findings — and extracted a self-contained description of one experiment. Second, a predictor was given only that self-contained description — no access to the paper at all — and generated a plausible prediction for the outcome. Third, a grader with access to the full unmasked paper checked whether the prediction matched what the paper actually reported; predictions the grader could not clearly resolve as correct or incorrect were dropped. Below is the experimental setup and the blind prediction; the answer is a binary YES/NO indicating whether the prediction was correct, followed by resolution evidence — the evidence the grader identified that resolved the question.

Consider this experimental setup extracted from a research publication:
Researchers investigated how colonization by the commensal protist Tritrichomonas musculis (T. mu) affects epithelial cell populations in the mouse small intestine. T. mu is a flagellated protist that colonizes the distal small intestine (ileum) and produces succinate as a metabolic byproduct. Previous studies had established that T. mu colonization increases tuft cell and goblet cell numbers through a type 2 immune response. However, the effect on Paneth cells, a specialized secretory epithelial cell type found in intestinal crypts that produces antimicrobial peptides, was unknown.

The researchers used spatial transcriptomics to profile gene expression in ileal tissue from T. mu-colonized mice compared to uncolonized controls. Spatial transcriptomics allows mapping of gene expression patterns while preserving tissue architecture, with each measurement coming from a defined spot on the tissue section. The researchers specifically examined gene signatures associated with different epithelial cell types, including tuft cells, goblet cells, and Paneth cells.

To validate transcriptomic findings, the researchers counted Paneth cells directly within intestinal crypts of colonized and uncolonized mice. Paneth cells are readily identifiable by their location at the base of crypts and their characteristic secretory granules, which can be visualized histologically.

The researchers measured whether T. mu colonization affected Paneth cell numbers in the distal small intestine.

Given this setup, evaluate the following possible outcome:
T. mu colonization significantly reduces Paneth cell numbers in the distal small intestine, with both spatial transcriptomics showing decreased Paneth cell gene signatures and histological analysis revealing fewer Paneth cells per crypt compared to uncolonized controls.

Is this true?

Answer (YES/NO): NO